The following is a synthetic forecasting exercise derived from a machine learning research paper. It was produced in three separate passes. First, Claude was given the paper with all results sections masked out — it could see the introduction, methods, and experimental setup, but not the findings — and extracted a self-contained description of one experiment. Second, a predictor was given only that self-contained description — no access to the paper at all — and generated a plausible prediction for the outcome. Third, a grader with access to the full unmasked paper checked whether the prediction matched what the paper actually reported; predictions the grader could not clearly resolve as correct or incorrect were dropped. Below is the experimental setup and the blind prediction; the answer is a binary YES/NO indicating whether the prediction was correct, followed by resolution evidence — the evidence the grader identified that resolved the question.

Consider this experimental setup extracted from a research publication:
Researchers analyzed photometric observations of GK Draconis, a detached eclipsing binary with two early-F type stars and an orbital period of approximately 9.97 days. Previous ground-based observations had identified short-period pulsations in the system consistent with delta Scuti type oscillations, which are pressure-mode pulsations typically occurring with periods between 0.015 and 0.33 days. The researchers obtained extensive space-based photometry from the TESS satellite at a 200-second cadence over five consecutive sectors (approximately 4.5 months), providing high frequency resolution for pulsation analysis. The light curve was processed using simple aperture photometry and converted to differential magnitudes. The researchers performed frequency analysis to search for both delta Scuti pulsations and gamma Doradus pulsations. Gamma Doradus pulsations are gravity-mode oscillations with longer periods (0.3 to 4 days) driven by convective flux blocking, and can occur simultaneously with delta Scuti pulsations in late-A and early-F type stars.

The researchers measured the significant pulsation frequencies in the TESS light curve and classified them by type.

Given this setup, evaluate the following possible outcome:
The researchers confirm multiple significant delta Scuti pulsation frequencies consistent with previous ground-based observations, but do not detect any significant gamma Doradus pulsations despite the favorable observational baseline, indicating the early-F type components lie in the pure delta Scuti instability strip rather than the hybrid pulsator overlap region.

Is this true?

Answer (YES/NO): NO